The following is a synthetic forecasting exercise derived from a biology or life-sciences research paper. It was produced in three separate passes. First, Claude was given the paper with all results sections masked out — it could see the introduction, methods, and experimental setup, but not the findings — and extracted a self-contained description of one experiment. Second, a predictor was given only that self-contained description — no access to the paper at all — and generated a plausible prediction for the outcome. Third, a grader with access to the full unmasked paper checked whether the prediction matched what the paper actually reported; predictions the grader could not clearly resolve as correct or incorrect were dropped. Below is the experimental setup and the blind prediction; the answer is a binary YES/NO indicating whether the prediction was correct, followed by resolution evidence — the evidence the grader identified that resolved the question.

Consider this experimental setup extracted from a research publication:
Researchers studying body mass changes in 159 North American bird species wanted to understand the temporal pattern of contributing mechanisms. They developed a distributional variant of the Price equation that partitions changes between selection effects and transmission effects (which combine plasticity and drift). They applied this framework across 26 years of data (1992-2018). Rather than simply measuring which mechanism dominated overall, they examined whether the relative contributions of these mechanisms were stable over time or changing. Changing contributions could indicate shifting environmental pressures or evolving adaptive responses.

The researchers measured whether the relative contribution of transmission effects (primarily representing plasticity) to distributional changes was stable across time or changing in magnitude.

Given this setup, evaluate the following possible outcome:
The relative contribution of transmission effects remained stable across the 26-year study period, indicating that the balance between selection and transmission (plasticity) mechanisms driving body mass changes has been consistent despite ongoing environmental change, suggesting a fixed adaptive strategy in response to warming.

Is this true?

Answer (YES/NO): NO